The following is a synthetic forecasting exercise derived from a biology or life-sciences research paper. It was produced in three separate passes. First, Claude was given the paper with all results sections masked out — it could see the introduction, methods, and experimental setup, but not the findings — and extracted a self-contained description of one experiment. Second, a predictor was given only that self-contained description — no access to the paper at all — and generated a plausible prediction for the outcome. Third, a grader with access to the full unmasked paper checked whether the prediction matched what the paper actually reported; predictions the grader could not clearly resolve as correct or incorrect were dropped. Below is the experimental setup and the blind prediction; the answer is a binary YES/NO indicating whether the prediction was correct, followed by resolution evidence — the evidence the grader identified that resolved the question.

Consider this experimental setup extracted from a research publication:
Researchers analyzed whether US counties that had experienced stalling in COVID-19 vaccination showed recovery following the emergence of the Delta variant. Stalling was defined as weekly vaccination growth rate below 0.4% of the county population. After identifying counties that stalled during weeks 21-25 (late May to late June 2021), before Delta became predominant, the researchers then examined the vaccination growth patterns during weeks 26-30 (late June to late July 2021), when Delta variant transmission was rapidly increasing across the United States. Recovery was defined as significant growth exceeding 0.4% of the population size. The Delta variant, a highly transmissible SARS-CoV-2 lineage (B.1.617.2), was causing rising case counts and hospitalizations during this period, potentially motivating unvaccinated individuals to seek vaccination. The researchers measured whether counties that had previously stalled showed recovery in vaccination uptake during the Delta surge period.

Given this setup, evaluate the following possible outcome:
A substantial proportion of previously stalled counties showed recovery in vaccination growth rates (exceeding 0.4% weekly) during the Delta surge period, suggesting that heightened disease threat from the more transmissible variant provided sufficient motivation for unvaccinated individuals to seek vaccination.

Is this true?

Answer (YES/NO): NO